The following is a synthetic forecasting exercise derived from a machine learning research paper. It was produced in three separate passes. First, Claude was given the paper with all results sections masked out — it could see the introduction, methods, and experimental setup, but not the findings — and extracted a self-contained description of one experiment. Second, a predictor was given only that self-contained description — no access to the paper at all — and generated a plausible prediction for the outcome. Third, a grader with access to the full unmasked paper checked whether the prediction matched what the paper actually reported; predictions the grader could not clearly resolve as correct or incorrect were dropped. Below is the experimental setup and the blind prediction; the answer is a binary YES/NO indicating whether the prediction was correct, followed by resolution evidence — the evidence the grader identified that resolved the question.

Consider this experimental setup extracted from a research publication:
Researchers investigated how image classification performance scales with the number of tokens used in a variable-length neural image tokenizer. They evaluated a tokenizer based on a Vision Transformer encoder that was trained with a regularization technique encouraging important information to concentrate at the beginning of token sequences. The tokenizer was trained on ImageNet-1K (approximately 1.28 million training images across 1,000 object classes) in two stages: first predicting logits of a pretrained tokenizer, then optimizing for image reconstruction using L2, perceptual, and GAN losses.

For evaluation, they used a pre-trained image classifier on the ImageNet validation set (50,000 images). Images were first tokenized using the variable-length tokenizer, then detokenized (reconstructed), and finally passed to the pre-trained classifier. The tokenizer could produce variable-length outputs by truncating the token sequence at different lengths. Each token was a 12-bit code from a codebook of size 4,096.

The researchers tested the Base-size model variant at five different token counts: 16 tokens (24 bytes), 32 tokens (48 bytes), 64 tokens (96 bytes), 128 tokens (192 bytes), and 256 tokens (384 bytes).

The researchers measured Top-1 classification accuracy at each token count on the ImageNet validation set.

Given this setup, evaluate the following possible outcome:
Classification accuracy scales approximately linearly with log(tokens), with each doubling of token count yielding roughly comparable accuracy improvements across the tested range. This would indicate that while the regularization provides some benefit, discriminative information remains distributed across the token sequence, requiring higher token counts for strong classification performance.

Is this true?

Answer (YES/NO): NO